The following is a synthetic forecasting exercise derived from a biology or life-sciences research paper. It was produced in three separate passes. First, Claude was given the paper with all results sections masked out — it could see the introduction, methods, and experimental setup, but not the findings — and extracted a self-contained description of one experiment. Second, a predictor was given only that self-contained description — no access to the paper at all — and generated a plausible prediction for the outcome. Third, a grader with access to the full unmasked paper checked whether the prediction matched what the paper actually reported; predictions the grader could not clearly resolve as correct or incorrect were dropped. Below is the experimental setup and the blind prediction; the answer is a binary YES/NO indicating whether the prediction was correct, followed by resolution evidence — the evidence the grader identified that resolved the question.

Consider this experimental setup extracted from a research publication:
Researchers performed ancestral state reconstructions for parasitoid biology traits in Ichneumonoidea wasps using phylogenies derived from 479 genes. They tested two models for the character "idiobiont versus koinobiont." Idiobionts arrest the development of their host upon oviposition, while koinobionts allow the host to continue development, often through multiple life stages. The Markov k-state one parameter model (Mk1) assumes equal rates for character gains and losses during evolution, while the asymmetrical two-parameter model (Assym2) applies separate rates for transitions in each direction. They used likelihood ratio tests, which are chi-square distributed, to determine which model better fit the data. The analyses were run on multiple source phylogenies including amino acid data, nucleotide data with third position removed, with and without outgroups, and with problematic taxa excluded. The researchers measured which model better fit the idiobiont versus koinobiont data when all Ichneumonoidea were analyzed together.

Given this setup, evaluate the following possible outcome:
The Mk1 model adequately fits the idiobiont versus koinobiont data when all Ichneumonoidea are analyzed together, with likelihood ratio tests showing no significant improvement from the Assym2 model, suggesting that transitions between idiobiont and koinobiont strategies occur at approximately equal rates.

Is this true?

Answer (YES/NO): NO